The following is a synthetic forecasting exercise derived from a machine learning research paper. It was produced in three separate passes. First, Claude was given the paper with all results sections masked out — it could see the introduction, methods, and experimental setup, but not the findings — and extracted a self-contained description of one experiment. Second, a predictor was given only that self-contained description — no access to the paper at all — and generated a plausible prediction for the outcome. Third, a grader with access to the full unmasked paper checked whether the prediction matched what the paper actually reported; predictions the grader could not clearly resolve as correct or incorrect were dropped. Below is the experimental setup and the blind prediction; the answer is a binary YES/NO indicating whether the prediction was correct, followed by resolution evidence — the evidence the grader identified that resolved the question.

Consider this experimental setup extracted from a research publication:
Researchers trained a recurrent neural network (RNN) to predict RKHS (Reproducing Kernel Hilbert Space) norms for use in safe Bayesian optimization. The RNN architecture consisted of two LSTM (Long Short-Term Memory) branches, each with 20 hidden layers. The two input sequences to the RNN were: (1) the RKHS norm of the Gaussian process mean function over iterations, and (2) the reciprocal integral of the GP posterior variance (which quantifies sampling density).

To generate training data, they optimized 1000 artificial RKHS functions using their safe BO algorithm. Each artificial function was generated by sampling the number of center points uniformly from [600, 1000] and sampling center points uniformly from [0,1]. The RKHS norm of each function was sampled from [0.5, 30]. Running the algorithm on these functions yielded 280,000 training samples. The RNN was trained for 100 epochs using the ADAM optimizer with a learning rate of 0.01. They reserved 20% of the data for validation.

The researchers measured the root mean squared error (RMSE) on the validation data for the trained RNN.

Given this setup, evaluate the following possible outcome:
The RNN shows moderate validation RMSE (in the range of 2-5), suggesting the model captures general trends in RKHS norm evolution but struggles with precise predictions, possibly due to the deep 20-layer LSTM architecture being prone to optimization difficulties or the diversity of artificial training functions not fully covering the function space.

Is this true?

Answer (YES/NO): NO